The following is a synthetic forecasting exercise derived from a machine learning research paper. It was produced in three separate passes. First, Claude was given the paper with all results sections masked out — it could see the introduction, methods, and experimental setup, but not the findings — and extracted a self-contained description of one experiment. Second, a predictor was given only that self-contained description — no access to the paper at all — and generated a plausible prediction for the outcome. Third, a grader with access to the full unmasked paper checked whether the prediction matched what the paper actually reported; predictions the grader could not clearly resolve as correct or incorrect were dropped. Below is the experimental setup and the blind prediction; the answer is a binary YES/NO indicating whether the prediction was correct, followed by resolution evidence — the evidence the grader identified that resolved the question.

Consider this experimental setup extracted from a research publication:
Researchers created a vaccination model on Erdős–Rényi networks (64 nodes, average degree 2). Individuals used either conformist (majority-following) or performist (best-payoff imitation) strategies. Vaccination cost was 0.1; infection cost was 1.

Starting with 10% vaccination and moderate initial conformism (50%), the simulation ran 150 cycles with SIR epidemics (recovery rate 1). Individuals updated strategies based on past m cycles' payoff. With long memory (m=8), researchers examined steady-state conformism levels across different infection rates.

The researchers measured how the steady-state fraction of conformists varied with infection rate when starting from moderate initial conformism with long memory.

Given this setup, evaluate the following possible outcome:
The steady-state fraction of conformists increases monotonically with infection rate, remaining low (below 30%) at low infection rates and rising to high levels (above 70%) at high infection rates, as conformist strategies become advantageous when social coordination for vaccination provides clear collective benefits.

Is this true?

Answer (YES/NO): NO